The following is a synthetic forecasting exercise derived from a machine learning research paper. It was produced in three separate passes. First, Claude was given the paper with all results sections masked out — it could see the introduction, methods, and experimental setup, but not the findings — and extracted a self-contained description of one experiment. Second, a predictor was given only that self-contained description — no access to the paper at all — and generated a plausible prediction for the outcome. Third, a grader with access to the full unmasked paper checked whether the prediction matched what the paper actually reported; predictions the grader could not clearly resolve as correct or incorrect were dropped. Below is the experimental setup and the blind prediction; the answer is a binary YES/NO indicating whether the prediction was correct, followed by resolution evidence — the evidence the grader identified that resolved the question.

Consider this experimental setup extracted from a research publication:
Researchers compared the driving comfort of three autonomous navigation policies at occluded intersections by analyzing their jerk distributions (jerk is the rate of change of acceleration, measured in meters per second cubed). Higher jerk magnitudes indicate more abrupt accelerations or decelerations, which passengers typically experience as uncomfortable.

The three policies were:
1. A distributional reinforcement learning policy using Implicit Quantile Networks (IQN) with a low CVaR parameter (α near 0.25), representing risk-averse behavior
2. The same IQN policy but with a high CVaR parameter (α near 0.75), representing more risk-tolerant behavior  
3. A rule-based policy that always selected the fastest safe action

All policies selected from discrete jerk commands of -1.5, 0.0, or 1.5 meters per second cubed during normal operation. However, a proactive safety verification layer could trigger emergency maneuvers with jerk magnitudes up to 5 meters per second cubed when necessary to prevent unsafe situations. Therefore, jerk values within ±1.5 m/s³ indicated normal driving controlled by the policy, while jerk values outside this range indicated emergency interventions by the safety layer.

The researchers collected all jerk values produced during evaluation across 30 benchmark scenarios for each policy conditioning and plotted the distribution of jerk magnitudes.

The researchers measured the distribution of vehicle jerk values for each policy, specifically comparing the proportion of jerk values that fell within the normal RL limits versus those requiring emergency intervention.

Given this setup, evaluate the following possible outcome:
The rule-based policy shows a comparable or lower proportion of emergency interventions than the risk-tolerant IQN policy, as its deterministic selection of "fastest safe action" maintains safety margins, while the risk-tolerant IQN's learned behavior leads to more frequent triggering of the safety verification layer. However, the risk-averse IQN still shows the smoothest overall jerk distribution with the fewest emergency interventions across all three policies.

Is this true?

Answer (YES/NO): NO